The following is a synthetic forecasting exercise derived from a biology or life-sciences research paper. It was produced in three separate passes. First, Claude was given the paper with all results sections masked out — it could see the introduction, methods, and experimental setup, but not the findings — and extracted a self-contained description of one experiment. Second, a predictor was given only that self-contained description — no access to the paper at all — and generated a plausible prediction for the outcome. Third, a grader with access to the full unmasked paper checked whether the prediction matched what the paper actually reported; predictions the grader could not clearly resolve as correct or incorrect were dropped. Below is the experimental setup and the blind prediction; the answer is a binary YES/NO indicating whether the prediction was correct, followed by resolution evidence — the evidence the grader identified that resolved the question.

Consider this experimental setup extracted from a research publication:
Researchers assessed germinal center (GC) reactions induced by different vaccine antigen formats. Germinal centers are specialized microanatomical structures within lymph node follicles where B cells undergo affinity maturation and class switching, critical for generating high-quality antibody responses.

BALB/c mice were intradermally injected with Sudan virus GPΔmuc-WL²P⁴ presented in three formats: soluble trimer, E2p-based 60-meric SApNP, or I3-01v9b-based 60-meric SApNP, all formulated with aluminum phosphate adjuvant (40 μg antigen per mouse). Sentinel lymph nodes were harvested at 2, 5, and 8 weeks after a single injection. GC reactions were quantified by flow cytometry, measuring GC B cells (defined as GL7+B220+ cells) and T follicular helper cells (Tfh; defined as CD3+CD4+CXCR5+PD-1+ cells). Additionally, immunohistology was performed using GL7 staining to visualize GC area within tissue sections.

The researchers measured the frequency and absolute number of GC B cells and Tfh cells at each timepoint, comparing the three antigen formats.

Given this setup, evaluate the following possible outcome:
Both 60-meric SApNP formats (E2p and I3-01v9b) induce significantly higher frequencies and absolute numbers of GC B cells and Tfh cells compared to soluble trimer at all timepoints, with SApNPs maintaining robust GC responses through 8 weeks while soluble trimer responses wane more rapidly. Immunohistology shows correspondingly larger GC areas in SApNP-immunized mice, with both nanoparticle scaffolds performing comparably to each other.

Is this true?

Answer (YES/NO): NO